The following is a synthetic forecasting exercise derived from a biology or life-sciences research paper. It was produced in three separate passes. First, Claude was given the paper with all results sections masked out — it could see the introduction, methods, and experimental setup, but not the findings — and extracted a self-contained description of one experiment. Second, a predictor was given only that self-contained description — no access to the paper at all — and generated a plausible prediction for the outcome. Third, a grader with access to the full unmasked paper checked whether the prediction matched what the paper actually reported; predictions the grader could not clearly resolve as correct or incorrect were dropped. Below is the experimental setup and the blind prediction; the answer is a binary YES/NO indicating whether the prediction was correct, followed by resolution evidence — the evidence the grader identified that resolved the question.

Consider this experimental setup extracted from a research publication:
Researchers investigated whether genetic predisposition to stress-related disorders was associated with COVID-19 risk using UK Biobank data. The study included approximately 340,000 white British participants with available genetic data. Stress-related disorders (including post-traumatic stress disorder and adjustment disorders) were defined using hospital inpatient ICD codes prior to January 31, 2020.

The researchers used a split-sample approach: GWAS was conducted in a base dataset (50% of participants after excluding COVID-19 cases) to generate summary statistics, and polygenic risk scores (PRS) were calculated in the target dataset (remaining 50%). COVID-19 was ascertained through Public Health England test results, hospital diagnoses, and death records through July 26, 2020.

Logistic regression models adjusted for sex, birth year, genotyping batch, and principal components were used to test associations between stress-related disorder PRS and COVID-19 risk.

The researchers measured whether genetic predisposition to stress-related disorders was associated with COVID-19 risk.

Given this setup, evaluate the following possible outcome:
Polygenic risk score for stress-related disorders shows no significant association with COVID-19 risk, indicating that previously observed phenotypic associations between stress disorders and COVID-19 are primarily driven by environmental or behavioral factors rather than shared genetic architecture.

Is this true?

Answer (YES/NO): NO